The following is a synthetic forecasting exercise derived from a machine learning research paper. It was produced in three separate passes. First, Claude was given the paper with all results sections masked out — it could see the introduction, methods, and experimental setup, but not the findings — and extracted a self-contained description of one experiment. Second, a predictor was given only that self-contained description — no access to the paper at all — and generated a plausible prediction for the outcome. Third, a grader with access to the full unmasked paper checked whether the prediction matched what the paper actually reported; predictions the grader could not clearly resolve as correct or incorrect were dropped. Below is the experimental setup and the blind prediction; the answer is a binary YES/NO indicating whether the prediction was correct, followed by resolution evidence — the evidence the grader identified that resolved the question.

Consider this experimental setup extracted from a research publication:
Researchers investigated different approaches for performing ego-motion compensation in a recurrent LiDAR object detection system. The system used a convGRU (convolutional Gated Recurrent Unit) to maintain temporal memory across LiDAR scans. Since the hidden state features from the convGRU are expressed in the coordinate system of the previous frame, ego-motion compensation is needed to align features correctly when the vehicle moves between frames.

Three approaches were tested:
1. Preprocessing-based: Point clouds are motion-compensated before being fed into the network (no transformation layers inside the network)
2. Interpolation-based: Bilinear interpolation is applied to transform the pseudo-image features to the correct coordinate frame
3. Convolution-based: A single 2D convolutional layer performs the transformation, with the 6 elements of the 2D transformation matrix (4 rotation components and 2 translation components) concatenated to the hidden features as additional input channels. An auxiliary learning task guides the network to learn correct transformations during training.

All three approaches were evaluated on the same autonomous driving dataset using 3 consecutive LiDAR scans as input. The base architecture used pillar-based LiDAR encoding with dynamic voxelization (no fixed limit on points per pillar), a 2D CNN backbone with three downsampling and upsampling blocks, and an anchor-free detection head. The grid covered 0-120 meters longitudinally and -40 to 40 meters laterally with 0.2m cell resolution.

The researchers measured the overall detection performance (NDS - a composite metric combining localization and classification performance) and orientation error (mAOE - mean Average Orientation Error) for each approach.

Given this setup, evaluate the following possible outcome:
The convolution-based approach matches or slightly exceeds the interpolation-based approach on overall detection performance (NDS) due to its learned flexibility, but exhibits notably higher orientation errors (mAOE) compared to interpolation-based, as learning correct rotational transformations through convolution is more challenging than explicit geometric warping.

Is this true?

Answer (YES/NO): NO